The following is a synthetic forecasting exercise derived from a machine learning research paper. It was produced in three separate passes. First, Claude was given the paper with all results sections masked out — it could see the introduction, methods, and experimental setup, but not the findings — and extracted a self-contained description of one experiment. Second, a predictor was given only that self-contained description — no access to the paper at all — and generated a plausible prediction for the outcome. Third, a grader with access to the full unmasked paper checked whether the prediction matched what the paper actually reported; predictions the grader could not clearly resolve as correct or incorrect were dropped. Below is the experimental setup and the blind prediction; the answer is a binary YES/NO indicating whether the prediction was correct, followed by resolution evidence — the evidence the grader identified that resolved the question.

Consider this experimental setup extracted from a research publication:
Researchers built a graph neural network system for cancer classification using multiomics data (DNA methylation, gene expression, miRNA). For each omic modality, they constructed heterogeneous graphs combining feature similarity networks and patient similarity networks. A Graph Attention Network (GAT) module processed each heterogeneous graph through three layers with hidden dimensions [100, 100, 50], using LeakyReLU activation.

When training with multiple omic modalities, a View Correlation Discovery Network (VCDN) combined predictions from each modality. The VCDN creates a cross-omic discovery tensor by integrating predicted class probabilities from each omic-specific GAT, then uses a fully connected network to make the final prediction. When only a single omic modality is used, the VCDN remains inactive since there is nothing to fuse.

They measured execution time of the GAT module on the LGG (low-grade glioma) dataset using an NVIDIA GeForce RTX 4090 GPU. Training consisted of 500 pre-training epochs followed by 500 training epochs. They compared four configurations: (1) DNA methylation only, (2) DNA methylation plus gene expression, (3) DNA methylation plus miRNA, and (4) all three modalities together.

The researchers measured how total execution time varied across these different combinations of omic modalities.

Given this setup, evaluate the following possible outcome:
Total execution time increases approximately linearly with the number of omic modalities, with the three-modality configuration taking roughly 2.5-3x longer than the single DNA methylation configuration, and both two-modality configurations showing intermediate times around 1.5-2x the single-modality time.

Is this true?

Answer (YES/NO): NO